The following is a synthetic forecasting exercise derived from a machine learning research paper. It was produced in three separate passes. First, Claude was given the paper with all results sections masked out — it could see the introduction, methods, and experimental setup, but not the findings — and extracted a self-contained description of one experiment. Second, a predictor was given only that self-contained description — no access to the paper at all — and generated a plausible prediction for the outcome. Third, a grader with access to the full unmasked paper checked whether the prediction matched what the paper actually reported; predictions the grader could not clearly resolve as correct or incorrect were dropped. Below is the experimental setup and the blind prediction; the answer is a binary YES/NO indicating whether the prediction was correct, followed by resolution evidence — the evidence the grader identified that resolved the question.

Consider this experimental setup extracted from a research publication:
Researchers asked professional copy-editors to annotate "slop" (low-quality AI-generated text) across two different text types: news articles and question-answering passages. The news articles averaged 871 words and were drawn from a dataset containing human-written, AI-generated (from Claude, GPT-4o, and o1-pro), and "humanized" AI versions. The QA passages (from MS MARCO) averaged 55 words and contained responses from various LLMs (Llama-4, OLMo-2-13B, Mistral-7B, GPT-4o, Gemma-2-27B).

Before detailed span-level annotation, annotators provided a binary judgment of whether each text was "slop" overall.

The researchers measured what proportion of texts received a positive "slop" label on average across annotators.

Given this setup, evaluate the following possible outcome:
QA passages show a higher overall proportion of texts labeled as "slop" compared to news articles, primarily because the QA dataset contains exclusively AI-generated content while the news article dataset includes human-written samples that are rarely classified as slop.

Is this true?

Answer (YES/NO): YES